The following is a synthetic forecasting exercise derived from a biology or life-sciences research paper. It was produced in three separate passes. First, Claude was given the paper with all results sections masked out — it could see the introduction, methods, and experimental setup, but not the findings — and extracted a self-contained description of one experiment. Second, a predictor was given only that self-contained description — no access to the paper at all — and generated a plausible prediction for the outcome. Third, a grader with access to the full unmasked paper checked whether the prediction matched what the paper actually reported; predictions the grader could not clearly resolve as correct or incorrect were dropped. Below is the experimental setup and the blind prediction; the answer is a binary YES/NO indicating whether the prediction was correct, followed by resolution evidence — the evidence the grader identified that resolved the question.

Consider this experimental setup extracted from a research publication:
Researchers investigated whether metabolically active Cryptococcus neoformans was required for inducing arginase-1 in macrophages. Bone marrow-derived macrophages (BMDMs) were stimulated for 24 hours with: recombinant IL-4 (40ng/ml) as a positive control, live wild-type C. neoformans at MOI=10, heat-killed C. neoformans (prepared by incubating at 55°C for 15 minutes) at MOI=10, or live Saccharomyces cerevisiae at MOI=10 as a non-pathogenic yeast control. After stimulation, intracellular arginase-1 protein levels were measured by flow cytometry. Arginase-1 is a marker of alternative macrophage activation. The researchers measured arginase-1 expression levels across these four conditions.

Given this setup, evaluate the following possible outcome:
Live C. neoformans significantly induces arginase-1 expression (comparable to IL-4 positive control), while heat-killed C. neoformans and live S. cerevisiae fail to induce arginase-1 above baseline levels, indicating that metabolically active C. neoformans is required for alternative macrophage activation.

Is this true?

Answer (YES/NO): YES